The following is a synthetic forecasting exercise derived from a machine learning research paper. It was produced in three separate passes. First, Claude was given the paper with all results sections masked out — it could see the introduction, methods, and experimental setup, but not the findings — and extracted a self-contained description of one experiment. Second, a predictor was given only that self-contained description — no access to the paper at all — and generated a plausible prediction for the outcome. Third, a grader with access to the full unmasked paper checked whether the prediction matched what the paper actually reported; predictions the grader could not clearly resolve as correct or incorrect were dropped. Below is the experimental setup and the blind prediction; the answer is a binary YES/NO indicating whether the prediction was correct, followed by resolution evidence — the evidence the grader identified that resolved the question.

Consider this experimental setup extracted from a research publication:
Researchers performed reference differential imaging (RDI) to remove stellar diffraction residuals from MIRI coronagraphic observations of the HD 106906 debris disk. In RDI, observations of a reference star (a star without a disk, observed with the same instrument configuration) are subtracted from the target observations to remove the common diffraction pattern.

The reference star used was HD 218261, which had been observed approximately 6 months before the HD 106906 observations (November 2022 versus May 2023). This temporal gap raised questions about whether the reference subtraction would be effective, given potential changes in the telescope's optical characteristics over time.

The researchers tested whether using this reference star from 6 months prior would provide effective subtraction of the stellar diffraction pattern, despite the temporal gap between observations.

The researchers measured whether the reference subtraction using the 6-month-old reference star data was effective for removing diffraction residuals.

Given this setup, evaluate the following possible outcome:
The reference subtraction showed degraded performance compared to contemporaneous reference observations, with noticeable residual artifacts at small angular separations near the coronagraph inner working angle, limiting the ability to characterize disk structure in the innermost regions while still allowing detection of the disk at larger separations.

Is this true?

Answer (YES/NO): NO